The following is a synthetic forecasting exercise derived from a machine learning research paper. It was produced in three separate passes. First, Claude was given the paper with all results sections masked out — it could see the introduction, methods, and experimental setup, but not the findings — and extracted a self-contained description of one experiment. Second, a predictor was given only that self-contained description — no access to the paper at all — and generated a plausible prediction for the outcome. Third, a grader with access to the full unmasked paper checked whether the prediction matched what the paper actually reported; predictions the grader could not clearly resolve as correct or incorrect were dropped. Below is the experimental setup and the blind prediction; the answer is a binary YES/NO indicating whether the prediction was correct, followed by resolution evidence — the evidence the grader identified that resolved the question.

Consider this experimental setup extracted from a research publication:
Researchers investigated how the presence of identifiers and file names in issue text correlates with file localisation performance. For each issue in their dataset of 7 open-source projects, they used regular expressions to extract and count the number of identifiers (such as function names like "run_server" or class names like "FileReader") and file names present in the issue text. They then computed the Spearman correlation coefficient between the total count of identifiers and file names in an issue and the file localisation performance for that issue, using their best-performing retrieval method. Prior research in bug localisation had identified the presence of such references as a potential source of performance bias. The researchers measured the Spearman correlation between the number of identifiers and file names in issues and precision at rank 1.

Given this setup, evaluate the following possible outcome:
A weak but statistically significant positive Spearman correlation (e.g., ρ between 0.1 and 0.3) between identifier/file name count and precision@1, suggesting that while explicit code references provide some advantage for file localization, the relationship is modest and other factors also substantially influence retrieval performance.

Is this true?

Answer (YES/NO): YES